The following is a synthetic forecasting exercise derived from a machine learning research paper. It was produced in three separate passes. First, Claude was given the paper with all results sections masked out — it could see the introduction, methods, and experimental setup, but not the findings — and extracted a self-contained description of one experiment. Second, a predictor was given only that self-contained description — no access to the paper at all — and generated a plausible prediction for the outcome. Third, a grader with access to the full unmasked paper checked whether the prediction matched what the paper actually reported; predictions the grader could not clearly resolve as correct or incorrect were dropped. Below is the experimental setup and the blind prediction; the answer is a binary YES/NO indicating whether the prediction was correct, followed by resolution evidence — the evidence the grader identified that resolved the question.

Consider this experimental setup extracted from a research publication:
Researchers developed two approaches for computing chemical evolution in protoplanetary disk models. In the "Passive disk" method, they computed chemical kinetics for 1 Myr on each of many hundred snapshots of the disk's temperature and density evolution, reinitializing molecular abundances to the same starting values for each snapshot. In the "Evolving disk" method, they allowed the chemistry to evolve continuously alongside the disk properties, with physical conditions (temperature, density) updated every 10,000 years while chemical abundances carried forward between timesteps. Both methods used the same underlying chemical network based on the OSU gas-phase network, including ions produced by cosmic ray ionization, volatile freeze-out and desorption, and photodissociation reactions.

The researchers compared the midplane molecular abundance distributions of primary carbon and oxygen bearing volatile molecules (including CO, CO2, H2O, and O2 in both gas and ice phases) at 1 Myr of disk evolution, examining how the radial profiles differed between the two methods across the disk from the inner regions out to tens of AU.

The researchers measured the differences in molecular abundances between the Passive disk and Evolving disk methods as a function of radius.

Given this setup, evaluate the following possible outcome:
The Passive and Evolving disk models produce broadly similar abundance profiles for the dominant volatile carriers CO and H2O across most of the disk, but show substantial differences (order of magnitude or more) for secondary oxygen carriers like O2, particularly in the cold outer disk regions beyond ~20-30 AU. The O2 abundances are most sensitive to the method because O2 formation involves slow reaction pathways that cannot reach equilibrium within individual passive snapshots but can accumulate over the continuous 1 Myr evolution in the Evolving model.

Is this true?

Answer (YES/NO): NO